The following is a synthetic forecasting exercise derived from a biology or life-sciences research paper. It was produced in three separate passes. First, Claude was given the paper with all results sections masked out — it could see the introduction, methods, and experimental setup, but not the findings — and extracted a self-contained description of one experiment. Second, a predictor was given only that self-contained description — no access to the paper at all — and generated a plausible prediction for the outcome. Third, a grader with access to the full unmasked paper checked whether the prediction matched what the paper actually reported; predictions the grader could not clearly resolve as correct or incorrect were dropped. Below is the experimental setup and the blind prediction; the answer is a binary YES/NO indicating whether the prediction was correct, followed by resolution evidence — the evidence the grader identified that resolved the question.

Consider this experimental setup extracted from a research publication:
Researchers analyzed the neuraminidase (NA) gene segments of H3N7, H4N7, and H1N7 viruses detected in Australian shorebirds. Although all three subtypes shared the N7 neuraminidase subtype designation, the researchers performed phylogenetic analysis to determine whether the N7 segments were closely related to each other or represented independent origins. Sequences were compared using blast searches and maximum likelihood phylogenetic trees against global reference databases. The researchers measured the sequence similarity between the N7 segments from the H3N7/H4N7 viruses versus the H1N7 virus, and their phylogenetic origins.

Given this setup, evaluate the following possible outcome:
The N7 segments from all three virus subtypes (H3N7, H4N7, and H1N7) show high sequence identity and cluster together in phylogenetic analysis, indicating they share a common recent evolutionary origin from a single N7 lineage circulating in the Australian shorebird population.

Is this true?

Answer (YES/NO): NO